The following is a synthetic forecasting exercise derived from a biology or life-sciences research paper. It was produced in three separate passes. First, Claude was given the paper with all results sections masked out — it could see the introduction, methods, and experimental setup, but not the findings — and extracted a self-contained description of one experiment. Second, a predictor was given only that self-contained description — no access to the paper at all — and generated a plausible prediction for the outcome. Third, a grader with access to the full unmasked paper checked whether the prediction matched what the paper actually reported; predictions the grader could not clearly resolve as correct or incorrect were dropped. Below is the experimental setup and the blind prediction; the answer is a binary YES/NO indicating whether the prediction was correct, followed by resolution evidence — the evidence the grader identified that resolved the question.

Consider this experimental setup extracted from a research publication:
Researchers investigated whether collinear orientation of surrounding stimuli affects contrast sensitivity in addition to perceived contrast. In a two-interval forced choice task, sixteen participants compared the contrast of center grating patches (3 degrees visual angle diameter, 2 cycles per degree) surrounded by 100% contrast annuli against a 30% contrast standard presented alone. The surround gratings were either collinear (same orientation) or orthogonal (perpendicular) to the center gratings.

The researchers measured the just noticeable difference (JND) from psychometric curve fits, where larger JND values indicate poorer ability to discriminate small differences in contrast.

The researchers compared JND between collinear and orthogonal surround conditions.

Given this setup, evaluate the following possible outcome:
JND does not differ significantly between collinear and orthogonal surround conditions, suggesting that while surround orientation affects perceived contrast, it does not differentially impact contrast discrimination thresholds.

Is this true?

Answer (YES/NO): NO